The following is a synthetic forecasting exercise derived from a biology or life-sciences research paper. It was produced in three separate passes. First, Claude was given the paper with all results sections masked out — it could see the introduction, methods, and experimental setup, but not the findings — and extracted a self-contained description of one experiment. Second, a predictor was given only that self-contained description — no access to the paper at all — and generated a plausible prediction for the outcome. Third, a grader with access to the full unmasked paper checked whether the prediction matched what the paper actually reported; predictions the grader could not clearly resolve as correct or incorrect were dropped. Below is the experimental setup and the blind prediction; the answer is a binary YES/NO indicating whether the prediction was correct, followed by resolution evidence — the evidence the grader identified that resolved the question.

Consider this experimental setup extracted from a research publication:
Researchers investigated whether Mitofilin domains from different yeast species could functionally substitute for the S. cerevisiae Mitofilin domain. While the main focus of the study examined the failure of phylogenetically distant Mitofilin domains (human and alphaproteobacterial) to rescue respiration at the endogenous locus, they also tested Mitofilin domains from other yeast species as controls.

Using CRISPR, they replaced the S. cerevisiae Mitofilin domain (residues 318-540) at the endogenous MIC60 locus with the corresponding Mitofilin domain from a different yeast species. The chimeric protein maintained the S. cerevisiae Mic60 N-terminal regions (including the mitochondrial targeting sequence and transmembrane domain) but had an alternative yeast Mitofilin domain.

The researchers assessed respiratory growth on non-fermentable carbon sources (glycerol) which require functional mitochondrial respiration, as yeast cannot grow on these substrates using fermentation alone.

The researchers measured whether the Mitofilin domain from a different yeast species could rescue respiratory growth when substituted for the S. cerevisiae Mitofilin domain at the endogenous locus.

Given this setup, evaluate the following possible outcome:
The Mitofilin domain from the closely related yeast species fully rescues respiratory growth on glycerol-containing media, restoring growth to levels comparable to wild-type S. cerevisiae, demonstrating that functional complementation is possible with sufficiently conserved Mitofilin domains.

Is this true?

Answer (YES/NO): YES